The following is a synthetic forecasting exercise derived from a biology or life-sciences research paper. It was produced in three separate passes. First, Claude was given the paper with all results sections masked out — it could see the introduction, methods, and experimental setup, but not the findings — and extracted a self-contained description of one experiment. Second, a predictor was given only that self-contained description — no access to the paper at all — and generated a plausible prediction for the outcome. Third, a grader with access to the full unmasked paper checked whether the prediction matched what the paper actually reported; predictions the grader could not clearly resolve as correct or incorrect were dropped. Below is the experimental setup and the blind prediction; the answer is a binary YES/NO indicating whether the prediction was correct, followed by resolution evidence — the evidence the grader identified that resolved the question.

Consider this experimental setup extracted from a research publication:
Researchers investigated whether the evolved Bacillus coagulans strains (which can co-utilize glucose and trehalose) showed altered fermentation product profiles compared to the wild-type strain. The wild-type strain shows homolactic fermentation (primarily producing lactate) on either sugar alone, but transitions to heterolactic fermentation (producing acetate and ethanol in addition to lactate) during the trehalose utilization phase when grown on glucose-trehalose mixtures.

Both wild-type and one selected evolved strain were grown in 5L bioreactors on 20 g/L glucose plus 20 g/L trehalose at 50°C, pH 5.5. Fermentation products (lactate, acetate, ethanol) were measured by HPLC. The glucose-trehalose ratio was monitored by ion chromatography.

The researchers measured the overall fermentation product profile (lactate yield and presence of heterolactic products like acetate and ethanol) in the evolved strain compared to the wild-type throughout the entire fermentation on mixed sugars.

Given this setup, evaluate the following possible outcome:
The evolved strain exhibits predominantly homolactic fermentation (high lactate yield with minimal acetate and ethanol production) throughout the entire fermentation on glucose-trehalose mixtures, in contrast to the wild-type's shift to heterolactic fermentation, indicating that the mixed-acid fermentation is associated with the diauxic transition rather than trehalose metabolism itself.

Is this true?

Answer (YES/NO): YES